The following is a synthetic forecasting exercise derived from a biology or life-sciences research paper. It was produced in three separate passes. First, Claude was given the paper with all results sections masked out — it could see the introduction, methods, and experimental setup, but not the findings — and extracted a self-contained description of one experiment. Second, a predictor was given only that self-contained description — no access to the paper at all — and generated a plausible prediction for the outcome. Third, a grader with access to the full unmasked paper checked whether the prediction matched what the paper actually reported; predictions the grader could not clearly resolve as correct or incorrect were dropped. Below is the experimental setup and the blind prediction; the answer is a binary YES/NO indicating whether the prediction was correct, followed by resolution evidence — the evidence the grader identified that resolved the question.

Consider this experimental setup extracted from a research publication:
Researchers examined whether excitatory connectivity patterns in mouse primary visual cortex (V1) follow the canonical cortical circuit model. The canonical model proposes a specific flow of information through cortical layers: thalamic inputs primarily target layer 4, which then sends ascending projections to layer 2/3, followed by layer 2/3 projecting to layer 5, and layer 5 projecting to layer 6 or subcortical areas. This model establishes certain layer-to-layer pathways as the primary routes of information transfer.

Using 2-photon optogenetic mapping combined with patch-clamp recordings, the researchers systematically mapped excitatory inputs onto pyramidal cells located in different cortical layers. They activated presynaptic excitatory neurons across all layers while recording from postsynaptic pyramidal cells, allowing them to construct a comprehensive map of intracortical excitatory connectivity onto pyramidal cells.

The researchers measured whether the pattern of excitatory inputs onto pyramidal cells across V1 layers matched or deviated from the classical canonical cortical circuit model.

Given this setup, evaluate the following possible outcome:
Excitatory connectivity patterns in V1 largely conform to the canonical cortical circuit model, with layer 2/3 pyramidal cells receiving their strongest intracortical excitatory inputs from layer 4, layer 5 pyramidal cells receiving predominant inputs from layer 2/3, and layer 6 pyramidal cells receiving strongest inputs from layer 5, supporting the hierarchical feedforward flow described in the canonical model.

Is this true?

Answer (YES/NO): NO